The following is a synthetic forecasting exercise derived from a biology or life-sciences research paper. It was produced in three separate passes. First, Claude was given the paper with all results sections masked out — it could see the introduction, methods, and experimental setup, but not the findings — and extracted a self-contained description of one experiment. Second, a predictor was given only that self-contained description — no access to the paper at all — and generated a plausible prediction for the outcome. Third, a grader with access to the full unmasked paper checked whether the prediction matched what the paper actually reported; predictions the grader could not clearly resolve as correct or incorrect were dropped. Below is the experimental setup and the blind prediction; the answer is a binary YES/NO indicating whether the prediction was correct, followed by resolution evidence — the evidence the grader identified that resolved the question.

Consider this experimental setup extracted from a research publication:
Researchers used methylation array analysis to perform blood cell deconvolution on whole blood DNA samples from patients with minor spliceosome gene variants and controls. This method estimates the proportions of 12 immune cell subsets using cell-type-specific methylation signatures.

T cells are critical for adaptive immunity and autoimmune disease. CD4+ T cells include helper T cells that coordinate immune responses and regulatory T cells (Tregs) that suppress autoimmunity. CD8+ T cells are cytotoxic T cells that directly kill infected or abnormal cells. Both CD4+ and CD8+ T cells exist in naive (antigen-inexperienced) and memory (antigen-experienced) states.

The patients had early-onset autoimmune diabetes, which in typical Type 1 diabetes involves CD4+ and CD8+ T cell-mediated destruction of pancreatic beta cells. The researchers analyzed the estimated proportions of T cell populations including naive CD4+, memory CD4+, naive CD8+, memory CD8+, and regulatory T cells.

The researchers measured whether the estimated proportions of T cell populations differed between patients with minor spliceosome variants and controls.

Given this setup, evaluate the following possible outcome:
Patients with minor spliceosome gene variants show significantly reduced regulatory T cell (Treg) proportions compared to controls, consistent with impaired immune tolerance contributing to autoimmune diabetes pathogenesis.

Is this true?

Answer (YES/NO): NO